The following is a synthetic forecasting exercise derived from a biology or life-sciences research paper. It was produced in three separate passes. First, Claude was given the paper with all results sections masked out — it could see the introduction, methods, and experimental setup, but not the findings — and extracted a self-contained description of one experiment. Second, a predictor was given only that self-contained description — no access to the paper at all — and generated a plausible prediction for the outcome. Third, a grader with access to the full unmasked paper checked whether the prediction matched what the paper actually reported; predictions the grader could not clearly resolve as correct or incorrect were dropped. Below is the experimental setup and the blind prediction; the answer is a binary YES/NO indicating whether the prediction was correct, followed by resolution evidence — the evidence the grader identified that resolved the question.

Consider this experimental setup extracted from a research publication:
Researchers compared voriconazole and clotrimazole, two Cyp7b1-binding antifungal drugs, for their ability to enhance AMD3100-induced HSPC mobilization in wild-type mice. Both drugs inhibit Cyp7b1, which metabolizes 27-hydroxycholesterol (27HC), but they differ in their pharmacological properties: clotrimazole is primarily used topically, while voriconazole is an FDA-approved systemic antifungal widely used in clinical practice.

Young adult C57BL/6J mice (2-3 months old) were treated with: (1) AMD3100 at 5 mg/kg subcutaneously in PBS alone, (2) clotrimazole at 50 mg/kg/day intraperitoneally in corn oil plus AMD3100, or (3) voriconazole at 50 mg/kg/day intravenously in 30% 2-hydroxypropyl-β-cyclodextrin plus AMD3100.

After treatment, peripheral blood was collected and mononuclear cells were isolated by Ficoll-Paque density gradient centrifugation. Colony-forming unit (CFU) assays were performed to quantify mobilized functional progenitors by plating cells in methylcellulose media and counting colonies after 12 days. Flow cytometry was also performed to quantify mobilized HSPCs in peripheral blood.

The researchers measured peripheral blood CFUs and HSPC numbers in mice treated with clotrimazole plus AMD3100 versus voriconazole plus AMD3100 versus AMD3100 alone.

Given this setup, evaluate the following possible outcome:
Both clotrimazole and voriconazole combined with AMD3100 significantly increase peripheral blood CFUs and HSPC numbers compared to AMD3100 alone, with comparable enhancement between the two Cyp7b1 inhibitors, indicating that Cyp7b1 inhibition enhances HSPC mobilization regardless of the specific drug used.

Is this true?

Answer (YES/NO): NO